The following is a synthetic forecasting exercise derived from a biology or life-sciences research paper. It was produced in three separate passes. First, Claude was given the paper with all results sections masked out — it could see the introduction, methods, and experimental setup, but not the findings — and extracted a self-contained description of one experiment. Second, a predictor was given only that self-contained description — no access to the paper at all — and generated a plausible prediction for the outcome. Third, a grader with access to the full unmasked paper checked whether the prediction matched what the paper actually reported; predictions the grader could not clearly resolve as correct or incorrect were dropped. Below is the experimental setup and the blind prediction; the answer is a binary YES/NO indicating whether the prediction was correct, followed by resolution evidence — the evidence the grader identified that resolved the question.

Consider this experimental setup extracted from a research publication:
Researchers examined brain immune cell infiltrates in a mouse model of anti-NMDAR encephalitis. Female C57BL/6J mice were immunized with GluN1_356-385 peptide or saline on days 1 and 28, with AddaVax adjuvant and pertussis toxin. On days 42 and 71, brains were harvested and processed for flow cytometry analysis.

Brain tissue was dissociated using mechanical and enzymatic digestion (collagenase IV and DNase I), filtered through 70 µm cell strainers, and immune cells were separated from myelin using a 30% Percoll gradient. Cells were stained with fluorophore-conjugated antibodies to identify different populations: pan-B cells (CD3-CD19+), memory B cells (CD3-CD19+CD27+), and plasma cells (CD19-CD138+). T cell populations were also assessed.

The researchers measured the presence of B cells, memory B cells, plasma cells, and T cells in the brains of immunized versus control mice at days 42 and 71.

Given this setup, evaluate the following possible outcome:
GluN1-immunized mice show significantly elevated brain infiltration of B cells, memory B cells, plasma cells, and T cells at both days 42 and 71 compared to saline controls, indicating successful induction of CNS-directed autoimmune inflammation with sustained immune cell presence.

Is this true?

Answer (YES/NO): NO